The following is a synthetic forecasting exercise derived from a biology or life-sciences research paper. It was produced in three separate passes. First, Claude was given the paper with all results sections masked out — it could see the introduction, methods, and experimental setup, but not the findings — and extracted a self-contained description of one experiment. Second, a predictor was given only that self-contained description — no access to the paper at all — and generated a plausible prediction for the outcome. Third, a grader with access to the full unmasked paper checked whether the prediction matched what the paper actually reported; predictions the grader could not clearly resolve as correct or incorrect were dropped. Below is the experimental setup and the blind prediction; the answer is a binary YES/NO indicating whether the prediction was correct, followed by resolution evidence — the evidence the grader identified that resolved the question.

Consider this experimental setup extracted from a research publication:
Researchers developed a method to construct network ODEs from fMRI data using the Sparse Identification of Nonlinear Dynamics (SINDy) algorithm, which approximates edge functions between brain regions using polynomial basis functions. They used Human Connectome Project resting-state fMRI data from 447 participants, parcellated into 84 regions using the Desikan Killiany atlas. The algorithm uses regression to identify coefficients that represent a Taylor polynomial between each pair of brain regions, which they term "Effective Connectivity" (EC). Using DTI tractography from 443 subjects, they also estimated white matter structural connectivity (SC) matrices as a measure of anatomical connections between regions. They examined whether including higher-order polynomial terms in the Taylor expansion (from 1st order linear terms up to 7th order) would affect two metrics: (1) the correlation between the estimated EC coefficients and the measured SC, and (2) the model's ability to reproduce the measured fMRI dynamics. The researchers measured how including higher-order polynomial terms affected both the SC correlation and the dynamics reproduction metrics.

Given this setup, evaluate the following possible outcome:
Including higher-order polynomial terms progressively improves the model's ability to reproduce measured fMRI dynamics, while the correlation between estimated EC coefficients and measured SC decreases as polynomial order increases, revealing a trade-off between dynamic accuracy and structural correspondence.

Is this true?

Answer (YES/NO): YES